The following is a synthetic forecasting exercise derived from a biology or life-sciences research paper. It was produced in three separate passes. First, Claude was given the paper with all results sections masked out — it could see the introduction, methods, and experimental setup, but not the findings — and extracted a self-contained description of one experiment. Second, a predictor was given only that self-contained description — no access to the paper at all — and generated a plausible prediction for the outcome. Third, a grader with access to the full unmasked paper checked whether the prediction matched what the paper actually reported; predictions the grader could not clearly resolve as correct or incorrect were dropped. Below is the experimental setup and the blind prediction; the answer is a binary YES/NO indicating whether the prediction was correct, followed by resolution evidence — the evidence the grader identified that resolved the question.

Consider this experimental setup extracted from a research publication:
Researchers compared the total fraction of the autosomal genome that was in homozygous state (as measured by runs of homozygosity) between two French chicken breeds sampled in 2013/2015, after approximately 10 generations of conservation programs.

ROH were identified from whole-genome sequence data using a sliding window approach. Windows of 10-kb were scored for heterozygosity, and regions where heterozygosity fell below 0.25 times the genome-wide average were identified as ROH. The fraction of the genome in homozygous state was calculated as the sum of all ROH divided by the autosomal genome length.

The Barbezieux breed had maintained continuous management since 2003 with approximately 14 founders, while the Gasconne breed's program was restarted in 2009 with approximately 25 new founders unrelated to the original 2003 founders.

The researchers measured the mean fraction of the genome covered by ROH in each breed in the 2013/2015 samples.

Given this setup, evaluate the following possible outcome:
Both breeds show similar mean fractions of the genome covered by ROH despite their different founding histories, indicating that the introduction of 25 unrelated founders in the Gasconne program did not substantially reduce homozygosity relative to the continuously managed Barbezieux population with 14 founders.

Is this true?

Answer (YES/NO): NO